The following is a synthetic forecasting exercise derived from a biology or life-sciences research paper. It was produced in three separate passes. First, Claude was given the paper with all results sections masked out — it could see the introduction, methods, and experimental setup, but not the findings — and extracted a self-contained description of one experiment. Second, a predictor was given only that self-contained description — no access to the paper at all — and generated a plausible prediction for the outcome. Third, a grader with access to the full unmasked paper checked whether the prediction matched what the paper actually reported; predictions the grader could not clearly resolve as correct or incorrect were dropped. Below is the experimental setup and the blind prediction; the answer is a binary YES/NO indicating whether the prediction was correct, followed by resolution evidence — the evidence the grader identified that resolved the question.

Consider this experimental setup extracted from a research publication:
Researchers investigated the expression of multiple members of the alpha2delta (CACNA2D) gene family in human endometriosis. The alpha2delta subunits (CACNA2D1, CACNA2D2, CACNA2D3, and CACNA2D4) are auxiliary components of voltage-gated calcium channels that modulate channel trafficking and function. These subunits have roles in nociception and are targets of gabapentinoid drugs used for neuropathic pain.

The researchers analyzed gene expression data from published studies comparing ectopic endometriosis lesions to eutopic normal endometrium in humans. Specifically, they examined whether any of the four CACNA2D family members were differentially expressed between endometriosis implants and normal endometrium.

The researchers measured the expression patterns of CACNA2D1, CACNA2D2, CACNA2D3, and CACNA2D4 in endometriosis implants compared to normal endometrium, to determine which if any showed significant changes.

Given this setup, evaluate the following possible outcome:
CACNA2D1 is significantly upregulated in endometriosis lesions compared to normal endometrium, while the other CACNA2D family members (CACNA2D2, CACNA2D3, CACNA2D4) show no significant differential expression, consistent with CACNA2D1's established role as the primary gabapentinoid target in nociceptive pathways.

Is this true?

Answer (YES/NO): NO